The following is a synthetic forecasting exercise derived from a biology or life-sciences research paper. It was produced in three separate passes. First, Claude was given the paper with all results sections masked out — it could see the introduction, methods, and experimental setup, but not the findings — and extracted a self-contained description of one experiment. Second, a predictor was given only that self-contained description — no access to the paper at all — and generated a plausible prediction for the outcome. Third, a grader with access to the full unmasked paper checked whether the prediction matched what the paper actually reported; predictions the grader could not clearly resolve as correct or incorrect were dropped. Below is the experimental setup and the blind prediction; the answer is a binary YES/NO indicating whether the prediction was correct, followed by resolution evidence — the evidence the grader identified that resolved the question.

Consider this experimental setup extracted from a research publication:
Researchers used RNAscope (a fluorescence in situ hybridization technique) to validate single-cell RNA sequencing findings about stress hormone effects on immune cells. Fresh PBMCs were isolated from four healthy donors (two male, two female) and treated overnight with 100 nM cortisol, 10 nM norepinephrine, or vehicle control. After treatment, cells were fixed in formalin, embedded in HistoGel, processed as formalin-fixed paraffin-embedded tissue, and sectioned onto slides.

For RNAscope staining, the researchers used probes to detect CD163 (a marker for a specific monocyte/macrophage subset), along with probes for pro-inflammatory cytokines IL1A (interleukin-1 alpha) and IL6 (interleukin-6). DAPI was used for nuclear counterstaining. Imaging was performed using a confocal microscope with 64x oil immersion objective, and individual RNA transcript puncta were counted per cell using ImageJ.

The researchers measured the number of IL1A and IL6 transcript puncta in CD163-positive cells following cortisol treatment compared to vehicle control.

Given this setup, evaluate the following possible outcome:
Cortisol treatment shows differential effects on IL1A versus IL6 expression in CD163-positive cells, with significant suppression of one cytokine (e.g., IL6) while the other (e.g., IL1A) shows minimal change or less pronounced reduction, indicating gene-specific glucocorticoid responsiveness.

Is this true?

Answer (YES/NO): NO